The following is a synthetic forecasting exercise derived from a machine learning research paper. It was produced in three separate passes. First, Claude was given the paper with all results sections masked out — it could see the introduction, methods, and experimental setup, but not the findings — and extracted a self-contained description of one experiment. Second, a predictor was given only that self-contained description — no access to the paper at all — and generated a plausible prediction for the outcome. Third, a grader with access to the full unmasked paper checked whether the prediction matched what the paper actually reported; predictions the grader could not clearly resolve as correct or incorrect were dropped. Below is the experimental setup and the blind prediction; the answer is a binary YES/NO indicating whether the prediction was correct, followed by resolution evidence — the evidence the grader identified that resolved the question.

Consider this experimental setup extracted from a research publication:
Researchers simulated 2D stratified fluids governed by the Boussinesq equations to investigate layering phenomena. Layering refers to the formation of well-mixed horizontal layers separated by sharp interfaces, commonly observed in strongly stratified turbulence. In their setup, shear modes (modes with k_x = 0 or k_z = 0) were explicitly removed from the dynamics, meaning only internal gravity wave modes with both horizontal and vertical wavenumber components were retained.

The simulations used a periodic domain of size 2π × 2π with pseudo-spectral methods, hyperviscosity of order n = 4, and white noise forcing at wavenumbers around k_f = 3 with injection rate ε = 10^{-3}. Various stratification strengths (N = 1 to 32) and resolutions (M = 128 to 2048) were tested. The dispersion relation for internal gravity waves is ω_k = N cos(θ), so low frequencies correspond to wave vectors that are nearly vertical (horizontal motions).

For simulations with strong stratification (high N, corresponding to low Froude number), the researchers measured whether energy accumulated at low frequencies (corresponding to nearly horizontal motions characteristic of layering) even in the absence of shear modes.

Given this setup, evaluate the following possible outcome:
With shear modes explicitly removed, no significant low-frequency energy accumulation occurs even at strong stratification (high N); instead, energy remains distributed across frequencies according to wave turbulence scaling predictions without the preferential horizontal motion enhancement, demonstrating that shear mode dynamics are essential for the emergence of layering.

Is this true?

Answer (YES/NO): NO